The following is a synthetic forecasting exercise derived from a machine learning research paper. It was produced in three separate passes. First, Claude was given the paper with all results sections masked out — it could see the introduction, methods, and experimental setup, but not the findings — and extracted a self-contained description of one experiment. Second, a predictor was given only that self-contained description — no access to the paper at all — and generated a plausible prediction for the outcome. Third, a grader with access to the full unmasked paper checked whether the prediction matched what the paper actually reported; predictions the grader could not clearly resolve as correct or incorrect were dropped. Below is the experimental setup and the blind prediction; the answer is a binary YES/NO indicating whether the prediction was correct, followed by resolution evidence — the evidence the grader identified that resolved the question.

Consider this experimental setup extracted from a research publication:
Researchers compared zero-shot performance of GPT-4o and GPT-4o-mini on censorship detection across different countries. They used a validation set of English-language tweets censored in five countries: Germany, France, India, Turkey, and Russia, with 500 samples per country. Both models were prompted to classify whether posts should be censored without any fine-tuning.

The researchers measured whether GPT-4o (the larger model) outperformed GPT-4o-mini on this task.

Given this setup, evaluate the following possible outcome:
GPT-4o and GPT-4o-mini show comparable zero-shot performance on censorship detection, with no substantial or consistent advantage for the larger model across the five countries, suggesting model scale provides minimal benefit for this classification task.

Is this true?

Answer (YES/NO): YES